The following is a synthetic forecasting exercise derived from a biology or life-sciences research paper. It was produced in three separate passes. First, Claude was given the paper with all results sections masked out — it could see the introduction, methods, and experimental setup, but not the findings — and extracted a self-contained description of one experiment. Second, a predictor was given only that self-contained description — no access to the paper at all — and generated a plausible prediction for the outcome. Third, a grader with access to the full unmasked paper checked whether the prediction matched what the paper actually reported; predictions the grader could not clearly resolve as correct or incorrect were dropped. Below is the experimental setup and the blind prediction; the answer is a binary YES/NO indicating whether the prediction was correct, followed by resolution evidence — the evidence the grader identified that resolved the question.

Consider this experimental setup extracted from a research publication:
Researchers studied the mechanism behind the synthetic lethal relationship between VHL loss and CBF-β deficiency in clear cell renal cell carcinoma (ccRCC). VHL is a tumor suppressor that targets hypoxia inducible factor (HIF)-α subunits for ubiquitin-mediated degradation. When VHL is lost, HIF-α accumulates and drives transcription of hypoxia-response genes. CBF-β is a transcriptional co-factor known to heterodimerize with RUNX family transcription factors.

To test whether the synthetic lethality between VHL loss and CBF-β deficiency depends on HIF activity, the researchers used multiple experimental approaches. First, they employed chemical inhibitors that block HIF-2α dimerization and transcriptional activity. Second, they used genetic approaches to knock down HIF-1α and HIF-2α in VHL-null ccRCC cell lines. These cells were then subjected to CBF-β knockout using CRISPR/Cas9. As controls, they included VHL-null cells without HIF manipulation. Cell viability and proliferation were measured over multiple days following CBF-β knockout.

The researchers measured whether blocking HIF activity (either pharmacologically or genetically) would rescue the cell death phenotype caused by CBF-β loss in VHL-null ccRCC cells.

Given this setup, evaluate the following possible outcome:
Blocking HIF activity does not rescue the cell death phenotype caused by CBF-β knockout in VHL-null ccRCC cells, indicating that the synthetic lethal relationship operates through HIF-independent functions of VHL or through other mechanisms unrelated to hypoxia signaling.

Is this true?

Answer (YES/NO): YES